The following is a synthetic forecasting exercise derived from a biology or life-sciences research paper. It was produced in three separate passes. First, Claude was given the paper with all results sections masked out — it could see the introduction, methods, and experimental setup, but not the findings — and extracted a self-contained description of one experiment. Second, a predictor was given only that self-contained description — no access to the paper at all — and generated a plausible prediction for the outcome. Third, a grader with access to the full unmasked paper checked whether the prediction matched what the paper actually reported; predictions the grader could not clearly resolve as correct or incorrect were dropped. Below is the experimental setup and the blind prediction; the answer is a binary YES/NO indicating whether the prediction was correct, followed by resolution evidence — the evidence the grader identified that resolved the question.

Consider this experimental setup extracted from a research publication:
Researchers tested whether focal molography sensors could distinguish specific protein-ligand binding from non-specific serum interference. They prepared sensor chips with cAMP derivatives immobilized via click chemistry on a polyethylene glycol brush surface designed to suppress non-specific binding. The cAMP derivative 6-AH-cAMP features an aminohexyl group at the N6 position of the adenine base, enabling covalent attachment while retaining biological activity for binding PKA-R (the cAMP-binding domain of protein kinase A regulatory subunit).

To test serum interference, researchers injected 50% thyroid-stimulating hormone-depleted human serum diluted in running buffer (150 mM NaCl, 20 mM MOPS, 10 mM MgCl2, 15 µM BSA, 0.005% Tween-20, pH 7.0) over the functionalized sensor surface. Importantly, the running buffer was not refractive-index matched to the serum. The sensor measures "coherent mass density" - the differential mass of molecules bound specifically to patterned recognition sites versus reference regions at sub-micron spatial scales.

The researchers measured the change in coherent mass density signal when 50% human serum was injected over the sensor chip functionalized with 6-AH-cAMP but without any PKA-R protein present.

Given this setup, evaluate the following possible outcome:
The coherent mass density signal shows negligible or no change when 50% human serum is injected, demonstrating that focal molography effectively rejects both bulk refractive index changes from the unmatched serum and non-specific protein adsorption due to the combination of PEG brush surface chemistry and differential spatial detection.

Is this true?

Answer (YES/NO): YES